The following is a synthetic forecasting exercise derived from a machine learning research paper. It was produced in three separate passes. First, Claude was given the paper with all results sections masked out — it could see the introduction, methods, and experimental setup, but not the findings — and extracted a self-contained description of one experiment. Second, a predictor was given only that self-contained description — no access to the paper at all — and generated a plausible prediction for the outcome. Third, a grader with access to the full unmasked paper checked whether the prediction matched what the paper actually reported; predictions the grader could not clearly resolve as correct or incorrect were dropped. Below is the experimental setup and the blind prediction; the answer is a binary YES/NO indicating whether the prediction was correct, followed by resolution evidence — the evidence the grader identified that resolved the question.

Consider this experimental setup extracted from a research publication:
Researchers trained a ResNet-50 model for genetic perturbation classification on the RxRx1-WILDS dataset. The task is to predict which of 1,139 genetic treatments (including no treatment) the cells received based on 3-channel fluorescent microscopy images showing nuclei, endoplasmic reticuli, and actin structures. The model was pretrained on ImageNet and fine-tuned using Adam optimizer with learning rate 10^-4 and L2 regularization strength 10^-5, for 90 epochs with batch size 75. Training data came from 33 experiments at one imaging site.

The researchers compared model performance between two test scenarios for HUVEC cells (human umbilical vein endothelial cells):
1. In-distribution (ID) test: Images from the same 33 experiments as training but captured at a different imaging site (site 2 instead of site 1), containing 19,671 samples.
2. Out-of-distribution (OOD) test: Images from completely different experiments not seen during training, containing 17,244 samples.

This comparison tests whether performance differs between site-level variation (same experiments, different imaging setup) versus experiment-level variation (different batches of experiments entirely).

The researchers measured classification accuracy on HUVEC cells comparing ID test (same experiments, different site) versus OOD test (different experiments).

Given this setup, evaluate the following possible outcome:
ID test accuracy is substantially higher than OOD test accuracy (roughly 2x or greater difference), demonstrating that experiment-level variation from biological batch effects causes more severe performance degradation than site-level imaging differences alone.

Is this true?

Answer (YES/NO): NO